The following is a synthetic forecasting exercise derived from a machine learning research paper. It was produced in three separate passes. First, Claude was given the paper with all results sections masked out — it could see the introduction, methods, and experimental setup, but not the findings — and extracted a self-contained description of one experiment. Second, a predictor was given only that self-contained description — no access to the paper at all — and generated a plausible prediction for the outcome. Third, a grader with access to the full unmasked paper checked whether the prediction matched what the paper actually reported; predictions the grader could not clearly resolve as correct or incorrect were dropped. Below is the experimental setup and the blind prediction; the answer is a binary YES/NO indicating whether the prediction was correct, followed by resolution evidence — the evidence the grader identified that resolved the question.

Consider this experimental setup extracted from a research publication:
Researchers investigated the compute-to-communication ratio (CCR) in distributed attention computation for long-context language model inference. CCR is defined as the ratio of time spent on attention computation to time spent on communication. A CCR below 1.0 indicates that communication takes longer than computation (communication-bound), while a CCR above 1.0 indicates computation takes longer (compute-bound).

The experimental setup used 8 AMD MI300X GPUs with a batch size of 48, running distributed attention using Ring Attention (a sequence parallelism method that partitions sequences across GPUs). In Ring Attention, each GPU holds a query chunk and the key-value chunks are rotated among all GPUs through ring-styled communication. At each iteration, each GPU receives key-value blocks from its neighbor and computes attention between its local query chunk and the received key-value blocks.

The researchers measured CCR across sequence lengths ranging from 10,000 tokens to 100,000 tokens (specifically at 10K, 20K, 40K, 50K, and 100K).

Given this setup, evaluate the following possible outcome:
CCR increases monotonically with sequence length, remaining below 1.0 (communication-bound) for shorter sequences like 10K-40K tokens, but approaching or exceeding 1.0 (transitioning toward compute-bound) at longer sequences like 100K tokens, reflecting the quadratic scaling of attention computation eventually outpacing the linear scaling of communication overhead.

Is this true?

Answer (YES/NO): YES